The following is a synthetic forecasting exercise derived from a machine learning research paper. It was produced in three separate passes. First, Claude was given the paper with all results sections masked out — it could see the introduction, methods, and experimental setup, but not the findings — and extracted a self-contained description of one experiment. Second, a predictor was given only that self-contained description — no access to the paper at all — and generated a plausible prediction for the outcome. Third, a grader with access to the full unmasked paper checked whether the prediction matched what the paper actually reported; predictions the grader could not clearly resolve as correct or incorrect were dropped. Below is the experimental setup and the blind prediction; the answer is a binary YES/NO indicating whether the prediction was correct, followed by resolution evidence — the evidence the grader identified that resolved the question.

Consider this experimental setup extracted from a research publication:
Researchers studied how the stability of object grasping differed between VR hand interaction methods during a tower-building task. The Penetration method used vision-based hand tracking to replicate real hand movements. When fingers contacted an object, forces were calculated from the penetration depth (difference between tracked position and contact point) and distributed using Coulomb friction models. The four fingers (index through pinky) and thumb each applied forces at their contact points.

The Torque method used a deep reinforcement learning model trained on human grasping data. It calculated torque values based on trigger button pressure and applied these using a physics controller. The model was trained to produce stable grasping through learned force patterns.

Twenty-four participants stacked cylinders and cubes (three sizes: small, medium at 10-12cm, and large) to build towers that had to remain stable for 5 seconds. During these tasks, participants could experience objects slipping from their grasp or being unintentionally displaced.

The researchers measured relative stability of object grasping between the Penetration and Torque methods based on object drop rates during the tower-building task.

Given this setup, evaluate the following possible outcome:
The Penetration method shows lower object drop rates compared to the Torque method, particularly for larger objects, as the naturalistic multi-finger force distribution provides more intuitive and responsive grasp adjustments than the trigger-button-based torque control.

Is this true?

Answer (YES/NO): NO